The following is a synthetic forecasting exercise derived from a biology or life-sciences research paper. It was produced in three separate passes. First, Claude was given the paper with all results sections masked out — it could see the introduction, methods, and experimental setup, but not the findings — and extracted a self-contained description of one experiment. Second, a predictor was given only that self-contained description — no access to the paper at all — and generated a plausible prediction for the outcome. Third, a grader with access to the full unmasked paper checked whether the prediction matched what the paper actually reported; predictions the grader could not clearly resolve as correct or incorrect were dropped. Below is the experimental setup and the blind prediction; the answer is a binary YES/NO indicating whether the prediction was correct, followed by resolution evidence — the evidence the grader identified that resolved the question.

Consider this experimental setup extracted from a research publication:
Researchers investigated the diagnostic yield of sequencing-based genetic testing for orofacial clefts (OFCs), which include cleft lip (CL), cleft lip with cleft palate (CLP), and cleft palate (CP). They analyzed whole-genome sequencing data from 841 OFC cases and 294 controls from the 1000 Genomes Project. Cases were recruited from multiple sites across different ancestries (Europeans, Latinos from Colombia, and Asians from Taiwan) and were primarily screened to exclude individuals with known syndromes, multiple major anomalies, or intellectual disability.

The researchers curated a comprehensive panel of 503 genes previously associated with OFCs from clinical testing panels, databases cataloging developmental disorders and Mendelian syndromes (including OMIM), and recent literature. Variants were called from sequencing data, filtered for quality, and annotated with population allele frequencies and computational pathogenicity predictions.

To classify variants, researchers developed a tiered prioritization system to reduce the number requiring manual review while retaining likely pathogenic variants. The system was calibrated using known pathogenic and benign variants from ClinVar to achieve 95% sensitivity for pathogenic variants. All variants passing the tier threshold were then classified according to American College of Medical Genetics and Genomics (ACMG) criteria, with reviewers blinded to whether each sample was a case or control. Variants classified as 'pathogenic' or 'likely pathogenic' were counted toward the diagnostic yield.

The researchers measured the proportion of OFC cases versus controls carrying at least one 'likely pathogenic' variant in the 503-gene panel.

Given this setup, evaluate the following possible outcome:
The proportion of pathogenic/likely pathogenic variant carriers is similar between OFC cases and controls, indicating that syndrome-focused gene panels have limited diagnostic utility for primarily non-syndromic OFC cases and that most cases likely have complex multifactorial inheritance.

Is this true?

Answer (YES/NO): NO